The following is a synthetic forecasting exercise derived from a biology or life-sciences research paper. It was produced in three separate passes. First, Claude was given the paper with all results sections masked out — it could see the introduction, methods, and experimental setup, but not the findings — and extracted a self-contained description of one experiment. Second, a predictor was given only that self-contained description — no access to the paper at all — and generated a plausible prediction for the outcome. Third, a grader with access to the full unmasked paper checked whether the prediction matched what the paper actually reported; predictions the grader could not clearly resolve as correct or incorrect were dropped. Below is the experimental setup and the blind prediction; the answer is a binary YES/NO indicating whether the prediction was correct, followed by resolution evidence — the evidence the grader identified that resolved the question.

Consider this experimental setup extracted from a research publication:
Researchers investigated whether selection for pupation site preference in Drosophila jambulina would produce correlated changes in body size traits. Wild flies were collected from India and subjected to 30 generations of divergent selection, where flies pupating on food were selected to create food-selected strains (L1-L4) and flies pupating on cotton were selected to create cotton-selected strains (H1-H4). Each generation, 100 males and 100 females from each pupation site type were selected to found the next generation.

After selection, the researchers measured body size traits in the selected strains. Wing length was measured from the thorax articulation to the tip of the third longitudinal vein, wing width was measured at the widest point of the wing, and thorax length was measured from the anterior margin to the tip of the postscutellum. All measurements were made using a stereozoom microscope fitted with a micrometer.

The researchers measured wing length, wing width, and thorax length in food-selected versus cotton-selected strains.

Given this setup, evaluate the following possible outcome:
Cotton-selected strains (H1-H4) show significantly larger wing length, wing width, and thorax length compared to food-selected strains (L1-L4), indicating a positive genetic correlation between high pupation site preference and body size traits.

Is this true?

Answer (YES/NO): NO